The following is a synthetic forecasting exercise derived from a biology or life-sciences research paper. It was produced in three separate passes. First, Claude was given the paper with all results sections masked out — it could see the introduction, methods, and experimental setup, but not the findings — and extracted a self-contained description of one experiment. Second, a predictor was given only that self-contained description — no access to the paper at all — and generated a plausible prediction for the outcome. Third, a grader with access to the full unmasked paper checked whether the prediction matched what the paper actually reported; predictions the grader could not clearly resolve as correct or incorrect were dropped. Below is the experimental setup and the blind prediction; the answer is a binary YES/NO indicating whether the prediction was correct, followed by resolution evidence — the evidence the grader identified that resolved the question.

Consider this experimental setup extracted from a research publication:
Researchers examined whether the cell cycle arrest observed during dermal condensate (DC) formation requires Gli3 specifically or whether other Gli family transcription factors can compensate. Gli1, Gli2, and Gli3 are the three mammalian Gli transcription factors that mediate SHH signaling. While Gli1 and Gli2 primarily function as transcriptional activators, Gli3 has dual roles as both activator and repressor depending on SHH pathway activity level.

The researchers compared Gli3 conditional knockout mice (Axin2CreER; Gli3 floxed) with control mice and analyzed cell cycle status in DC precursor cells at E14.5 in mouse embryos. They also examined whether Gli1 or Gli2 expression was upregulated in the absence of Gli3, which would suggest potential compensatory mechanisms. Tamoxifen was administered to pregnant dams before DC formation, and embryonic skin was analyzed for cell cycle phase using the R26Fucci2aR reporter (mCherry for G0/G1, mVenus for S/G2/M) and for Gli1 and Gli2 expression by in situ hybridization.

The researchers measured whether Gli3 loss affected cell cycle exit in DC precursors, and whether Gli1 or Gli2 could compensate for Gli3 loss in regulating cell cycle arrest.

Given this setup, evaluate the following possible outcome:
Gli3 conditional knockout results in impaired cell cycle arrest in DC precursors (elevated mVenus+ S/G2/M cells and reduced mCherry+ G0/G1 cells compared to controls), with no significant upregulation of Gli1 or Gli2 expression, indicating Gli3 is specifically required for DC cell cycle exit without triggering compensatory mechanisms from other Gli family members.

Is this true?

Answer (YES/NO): NO